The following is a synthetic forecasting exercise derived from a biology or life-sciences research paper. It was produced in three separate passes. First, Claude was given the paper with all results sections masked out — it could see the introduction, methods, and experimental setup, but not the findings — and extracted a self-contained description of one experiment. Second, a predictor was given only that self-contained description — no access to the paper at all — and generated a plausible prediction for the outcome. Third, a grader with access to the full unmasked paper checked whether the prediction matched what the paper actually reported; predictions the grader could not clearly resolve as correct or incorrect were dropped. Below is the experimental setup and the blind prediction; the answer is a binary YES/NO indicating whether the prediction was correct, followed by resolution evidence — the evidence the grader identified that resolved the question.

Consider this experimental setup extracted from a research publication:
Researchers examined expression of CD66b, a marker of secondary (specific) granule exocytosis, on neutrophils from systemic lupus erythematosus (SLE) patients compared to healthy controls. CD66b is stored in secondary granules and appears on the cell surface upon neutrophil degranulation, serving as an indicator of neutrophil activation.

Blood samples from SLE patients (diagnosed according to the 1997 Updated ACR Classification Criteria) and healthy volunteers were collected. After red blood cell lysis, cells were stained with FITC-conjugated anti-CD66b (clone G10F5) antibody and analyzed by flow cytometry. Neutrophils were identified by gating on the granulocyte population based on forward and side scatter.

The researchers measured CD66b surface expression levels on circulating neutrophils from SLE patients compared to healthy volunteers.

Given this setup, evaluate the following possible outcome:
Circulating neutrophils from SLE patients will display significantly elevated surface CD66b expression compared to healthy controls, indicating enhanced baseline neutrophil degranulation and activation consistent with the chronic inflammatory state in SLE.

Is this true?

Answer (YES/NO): YES